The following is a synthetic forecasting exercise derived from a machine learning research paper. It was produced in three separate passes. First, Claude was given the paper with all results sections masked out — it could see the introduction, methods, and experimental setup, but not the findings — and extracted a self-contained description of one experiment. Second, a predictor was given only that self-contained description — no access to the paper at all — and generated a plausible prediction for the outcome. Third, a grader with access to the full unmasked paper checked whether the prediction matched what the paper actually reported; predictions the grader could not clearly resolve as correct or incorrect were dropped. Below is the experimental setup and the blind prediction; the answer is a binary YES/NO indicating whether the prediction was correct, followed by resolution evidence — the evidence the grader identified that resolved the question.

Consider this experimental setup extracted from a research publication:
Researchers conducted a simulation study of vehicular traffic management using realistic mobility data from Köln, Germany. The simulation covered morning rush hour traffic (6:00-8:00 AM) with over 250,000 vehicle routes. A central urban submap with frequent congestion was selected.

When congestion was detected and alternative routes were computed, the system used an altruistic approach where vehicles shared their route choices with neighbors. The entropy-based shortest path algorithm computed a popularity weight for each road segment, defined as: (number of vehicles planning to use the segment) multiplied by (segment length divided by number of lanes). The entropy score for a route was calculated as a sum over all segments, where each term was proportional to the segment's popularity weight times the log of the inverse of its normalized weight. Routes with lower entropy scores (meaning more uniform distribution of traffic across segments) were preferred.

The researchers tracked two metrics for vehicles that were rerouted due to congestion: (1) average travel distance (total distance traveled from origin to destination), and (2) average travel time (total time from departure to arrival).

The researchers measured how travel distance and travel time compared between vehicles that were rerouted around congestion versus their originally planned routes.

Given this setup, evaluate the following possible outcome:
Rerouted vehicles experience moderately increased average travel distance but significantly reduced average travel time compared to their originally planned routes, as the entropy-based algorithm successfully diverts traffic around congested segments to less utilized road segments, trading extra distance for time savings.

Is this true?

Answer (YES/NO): YES